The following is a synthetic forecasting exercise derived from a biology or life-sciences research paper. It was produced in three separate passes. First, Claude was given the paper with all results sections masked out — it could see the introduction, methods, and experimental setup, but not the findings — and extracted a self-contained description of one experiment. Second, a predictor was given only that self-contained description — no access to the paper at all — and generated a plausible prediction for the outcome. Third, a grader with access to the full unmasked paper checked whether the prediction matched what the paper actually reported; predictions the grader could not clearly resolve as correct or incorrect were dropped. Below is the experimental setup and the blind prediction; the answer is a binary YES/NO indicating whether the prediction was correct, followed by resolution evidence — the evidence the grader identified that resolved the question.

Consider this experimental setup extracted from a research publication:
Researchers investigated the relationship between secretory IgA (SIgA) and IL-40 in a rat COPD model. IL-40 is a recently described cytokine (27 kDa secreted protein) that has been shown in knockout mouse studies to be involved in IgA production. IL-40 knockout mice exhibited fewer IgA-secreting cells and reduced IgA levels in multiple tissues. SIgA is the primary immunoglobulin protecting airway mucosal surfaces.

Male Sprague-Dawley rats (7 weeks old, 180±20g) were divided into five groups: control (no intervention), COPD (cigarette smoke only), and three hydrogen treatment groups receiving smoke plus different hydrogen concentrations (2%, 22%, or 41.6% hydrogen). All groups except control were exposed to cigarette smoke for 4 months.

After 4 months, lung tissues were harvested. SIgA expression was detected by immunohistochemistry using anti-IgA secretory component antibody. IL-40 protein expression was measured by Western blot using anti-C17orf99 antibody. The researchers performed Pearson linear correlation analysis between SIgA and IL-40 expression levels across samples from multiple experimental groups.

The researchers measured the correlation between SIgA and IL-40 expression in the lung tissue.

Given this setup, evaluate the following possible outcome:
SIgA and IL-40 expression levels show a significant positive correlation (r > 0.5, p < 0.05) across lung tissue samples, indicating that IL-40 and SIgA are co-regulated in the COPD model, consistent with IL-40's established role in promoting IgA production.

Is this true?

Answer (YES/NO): YES